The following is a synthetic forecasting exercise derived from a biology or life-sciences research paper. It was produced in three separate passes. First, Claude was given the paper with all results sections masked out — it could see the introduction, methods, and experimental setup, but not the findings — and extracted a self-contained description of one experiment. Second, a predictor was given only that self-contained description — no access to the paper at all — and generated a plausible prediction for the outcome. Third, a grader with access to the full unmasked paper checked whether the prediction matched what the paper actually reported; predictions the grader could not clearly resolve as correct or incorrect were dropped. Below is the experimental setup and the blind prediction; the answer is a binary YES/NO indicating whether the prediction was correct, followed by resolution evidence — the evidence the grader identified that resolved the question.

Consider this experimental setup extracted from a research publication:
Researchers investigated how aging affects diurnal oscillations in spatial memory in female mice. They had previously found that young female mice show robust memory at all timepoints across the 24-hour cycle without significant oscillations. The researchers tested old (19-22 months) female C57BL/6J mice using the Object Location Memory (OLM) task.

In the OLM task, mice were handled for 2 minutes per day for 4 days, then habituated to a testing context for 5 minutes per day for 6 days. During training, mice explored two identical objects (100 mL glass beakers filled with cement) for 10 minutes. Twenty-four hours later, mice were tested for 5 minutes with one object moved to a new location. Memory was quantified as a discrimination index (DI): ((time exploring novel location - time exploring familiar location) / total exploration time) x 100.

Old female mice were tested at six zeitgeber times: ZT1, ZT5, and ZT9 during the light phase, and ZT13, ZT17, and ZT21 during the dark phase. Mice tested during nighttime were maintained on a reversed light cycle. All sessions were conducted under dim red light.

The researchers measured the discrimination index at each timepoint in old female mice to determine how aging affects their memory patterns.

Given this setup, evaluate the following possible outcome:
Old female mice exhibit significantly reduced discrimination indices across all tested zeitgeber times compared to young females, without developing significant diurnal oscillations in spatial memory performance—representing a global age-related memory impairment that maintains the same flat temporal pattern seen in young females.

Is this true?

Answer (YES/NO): NO